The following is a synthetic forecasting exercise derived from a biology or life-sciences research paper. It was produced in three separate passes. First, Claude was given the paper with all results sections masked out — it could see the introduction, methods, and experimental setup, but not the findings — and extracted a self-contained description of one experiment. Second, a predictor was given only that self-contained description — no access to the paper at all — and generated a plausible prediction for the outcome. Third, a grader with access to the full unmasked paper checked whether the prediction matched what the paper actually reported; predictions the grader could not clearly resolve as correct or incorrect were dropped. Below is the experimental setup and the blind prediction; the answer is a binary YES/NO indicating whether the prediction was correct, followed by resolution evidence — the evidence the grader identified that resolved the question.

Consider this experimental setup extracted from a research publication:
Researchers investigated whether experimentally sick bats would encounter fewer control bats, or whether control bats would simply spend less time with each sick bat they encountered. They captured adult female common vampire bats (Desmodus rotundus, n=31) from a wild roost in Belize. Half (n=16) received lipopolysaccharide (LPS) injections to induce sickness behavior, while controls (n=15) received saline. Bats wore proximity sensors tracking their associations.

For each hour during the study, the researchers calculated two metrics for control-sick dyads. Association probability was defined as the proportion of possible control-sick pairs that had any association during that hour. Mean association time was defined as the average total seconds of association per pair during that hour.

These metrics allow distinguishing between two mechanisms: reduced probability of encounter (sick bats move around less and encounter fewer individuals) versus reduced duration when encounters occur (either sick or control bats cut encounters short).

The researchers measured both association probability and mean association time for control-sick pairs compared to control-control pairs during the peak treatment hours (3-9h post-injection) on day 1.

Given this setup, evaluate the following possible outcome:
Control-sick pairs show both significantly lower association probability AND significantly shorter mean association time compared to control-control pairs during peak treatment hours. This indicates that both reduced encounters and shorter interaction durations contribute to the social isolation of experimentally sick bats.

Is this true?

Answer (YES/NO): YES